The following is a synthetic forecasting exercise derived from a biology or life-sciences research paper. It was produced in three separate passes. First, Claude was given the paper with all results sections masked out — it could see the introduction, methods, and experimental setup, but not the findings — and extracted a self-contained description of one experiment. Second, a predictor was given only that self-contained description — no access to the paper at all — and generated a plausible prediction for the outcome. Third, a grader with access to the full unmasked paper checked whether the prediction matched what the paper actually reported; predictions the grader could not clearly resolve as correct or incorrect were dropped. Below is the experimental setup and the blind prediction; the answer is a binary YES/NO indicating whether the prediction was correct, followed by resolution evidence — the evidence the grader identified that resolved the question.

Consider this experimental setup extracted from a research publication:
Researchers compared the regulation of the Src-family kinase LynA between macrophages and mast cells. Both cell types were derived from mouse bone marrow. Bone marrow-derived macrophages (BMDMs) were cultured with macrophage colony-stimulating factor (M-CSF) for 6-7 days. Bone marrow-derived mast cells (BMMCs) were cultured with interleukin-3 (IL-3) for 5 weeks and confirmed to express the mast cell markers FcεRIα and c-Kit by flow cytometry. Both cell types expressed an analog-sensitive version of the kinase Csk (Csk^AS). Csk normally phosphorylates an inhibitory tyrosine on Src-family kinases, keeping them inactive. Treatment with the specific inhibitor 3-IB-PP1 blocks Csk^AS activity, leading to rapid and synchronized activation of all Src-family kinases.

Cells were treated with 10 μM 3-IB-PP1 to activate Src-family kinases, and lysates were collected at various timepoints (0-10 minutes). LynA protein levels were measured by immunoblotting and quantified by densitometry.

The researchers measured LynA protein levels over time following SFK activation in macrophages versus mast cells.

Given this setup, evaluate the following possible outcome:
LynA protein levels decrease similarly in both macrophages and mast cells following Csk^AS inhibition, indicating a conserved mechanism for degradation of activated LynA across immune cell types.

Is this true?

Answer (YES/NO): NO